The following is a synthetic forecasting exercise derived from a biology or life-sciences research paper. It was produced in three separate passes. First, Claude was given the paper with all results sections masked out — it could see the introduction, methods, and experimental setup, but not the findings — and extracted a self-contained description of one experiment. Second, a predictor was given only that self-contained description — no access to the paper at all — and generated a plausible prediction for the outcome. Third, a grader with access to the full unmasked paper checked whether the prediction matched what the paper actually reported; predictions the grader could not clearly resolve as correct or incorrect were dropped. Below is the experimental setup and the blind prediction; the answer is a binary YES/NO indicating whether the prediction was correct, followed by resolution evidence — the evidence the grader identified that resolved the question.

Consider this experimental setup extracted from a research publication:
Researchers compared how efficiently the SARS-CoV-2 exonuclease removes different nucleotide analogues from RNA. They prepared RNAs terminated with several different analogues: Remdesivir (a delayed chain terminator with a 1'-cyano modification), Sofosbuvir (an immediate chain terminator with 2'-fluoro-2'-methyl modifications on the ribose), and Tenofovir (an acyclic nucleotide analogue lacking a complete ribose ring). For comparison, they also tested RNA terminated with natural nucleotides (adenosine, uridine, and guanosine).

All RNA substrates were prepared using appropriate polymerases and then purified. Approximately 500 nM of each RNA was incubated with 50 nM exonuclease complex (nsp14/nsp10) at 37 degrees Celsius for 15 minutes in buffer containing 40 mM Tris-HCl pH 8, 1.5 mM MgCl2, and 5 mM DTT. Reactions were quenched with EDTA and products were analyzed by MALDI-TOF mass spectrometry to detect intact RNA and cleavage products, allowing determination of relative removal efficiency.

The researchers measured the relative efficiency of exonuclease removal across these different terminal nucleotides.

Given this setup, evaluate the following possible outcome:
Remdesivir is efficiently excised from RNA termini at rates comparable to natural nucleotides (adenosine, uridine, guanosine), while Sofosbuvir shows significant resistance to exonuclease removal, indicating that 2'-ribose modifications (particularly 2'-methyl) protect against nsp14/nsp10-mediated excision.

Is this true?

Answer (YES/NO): NO